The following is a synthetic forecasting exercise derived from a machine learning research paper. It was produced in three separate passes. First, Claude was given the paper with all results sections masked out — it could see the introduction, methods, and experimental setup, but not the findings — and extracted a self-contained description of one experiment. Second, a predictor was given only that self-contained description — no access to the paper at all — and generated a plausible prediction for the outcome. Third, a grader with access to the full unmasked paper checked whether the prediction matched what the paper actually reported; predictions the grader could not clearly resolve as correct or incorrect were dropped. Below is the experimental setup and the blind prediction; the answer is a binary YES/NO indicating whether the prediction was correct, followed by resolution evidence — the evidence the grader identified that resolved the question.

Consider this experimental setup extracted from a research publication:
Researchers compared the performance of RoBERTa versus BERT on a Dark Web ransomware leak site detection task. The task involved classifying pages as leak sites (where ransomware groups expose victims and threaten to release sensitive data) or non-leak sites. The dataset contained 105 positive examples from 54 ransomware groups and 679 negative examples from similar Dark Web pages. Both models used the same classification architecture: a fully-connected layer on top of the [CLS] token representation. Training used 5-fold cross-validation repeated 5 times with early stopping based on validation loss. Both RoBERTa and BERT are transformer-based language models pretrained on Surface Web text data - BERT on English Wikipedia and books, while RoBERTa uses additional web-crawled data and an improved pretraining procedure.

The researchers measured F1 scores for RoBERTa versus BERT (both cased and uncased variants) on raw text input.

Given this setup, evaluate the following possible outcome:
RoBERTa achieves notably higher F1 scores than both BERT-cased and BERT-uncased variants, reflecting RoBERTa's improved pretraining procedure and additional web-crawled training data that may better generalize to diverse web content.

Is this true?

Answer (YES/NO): NO